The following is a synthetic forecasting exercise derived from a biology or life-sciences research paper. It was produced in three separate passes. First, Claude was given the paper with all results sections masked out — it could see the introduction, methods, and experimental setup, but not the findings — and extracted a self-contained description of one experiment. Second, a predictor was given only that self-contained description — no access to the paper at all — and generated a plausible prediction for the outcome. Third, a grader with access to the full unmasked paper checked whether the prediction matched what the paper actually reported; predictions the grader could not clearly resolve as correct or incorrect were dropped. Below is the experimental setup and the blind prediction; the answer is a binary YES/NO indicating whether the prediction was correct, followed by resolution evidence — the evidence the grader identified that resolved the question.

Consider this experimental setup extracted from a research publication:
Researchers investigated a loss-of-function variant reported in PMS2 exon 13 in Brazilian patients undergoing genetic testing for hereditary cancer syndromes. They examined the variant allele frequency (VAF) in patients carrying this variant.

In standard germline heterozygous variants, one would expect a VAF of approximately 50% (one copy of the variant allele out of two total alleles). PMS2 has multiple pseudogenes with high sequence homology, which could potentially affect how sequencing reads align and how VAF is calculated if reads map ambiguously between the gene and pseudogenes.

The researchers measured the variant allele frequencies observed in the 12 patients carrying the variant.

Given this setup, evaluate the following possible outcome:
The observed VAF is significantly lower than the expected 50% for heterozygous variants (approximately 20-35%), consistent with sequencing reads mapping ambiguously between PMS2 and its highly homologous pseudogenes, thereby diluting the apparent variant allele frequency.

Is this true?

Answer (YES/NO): YES